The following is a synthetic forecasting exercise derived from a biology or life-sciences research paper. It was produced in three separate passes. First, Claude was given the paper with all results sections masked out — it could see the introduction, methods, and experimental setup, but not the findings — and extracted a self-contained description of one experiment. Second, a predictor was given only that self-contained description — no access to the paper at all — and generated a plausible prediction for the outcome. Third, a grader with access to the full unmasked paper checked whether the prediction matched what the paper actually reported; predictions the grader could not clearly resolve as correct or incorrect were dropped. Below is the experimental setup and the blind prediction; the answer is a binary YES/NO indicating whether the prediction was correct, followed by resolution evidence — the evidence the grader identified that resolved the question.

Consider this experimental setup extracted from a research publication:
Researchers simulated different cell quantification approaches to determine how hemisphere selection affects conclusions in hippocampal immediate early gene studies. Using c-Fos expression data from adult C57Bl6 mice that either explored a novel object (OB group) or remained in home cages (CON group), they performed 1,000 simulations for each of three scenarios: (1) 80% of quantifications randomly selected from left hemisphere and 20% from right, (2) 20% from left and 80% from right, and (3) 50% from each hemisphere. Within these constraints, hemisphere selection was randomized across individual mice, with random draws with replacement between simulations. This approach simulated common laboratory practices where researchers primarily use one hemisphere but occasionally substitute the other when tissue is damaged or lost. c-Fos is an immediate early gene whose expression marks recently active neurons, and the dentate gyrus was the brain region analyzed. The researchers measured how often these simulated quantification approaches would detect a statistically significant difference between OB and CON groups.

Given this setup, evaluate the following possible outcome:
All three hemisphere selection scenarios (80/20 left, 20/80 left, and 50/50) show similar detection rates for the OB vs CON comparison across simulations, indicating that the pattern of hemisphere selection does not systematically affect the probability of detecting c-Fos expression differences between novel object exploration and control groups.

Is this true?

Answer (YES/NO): NO